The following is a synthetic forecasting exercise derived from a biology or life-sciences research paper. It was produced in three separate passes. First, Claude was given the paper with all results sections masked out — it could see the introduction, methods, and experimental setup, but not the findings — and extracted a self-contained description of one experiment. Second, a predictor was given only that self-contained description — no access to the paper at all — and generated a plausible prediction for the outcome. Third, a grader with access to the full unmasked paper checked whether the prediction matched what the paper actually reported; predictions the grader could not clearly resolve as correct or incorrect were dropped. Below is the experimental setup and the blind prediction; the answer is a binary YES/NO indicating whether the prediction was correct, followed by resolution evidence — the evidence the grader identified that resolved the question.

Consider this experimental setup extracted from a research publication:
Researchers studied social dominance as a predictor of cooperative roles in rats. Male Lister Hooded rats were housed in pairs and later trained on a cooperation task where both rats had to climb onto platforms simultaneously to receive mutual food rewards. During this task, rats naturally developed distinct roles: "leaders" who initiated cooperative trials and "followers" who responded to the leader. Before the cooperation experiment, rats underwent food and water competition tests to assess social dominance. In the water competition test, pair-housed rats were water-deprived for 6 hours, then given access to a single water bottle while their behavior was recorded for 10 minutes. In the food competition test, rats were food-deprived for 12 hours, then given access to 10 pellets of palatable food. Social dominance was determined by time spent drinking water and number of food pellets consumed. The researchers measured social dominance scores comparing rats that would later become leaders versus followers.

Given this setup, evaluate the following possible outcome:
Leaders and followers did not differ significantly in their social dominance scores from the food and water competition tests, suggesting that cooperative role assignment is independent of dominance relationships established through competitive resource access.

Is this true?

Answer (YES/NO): NO